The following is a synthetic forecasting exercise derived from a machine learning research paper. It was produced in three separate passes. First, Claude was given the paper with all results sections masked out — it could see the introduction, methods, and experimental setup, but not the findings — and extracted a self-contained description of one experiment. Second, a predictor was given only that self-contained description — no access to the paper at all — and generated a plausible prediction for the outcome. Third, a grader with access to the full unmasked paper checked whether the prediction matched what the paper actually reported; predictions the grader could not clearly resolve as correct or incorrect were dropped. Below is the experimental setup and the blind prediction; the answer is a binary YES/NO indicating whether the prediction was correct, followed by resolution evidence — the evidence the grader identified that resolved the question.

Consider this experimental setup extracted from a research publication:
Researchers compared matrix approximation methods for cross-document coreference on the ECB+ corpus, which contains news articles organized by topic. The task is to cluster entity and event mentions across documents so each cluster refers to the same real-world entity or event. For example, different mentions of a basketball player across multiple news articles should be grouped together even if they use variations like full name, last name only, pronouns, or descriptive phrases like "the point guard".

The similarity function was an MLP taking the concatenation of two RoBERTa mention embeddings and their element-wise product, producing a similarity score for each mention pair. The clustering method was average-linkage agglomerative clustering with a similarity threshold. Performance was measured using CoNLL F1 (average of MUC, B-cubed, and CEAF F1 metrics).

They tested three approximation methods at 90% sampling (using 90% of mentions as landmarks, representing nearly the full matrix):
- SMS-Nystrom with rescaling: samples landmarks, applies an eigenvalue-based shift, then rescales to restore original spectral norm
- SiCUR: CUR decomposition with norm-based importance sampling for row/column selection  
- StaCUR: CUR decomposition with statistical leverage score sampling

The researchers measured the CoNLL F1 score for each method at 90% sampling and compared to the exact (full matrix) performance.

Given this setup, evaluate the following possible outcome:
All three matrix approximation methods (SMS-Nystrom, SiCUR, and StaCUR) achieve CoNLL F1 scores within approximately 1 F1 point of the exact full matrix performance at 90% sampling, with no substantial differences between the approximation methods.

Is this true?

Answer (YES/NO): NO